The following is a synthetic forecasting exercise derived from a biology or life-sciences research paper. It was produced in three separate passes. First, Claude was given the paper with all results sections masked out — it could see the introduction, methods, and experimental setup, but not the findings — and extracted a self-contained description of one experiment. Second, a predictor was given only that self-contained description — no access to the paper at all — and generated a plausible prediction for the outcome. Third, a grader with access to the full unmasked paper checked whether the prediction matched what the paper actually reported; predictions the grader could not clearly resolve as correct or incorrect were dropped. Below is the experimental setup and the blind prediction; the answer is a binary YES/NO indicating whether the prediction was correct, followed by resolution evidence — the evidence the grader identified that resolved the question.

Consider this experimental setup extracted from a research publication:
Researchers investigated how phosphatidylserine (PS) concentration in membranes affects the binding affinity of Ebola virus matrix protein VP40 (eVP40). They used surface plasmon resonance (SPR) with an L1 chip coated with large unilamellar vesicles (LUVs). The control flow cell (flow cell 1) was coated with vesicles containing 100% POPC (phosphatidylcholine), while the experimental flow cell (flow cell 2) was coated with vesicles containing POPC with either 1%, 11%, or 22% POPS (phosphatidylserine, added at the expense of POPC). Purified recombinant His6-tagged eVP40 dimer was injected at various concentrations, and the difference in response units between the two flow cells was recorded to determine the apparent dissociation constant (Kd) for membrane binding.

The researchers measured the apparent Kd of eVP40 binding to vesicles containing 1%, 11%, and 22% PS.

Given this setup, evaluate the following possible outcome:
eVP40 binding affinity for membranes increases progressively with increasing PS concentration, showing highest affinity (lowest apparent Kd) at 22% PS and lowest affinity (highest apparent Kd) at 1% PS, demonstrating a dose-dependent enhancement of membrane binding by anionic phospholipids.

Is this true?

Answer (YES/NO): YES